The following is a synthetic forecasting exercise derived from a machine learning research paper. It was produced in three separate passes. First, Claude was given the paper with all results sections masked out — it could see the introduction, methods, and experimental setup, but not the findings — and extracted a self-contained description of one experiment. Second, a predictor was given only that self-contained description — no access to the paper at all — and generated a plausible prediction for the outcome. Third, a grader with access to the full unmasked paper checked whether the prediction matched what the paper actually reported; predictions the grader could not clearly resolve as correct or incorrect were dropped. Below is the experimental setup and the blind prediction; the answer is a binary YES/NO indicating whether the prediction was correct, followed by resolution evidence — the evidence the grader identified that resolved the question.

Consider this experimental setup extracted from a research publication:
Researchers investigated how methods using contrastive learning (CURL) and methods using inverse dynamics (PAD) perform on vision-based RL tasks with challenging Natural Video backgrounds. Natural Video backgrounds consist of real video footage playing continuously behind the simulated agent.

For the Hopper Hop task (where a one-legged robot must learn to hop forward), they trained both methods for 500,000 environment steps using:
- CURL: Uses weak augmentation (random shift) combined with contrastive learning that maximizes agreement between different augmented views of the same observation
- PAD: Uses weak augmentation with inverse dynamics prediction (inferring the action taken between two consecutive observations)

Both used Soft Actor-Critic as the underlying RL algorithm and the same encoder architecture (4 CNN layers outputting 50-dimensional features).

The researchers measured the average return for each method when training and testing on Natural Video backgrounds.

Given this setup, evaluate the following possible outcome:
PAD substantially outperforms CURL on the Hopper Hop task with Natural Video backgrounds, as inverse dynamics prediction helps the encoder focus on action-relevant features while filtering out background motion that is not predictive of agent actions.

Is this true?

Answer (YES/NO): NO